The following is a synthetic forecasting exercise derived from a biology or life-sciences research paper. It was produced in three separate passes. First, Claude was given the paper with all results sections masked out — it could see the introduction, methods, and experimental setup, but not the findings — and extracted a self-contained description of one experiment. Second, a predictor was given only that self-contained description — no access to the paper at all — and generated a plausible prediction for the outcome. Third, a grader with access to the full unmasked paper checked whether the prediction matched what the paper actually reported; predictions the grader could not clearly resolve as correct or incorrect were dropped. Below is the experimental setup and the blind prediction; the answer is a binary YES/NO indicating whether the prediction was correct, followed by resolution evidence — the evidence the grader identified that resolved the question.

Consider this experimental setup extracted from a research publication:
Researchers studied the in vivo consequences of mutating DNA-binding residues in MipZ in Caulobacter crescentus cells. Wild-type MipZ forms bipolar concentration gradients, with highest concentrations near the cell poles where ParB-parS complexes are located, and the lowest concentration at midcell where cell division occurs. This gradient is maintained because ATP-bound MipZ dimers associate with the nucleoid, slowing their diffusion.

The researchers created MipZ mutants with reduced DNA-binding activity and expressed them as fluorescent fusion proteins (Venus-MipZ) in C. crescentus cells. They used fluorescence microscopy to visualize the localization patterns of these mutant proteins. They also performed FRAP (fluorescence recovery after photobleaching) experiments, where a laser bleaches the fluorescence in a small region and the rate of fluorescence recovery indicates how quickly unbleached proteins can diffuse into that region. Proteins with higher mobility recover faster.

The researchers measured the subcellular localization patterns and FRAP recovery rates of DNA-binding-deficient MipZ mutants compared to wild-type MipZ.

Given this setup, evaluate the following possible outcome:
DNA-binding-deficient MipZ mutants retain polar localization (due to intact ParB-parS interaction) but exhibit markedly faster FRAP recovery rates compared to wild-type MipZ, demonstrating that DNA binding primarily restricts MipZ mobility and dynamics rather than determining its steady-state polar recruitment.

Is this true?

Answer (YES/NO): YES